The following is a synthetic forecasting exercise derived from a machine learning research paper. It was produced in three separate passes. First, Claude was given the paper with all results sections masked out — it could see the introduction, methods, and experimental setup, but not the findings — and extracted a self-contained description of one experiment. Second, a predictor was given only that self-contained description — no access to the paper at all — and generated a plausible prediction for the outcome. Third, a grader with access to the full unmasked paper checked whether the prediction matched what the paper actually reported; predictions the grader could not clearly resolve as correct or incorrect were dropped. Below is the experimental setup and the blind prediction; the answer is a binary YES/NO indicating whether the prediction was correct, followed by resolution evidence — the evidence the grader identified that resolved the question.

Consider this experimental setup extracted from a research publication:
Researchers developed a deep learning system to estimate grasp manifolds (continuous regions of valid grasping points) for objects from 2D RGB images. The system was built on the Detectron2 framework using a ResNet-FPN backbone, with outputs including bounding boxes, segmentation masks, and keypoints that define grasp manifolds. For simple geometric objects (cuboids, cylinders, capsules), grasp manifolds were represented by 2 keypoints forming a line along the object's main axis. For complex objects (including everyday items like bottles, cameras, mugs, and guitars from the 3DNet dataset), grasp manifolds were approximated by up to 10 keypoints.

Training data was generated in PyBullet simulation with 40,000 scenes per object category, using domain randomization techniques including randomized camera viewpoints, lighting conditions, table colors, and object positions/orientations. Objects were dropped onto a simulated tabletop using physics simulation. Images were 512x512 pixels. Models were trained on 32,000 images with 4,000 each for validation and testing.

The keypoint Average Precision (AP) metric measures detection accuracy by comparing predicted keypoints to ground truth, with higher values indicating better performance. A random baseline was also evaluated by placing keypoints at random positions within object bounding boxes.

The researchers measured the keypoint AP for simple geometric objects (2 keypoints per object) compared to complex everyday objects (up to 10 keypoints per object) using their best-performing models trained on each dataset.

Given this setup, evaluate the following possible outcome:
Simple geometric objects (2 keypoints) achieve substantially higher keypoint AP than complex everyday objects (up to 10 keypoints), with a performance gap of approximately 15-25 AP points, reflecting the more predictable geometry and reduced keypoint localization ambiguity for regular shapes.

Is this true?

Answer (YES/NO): NO